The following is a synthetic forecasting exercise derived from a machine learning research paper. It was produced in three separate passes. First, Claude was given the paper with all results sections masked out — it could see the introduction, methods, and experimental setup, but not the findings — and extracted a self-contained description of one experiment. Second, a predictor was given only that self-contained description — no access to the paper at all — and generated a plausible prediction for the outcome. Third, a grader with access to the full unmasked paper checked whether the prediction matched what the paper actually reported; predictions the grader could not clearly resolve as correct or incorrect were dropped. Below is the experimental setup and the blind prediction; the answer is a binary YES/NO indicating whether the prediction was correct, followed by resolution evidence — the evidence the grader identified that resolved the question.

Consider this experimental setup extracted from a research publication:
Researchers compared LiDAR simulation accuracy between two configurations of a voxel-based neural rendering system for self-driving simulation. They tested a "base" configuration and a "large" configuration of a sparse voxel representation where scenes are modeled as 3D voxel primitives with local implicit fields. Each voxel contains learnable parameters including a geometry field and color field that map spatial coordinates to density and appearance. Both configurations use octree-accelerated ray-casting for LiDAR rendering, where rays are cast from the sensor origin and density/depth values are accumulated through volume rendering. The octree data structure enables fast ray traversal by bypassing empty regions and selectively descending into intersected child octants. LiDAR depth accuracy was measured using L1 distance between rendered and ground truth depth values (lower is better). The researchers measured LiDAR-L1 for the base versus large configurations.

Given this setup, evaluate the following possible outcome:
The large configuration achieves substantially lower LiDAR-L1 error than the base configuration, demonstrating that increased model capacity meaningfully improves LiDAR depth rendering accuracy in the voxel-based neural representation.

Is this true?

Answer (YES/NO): YES